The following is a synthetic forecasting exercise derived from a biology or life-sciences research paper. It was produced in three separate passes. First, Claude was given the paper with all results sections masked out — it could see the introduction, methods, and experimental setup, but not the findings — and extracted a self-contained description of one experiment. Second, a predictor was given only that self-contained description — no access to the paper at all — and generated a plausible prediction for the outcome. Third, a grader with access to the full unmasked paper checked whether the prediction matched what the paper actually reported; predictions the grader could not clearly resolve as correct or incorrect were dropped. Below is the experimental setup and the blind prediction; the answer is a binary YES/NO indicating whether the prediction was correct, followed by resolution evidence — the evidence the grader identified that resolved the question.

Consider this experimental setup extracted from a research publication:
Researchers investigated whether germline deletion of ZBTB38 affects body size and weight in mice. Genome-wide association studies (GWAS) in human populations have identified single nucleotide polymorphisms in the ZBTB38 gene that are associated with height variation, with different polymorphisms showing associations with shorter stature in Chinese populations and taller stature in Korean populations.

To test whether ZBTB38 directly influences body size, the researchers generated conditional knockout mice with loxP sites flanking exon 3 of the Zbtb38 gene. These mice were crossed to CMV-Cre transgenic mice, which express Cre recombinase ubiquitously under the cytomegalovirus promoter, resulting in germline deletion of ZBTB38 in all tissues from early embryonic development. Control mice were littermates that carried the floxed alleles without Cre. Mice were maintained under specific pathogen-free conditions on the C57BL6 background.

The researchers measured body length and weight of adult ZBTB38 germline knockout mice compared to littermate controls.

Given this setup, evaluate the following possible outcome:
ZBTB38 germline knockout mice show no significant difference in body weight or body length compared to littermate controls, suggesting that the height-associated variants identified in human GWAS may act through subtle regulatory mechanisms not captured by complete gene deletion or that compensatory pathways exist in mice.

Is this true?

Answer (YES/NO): YES